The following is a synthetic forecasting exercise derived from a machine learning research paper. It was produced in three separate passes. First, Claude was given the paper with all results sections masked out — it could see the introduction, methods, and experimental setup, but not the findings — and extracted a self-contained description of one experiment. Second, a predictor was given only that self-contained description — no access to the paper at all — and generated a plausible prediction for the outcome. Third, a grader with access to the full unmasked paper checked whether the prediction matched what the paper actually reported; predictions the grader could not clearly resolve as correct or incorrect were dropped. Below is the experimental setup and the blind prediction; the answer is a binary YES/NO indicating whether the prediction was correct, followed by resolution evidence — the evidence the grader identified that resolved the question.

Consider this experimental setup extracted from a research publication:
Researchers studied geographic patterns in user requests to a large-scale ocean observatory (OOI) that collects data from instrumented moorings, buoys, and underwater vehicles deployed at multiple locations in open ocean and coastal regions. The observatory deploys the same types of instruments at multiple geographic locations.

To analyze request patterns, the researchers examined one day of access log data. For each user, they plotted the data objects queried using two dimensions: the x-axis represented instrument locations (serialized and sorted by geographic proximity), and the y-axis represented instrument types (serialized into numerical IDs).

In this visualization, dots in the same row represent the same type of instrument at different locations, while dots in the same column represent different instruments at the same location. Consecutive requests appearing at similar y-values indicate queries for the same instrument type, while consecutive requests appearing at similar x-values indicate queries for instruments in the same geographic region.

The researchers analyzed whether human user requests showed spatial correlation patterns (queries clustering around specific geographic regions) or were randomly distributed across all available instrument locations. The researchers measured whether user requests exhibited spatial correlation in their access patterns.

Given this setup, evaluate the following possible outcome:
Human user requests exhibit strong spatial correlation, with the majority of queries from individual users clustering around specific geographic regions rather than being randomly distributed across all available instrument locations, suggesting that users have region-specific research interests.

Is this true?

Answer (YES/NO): YES